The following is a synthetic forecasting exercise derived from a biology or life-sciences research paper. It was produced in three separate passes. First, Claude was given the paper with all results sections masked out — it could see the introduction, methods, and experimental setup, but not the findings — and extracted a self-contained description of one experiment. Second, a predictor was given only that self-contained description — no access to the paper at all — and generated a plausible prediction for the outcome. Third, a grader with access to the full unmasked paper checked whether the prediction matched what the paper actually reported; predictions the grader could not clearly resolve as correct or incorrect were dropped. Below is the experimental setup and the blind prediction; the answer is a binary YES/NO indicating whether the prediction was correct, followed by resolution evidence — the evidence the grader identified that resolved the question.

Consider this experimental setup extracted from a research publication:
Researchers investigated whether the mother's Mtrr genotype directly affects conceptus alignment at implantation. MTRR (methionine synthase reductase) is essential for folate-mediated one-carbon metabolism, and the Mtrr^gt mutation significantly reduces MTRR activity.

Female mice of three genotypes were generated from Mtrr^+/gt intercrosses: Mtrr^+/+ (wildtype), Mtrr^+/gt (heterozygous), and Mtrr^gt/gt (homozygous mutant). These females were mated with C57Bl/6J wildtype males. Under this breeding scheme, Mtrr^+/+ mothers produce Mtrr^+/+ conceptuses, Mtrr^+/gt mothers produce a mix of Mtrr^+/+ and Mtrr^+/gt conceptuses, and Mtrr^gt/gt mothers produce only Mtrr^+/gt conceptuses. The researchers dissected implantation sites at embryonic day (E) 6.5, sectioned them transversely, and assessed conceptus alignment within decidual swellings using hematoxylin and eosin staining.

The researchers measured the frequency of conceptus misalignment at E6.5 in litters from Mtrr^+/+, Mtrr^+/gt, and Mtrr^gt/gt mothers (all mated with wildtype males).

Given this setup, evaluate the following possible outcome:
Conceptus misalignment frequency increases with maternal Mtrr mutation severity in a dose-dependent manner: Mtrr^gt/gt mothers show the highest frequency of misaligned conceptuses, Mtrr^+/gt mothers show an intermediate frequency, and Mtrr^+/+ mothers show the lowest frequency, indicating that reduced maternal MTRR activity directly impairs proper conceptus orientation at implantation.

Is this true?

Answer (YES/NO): NO